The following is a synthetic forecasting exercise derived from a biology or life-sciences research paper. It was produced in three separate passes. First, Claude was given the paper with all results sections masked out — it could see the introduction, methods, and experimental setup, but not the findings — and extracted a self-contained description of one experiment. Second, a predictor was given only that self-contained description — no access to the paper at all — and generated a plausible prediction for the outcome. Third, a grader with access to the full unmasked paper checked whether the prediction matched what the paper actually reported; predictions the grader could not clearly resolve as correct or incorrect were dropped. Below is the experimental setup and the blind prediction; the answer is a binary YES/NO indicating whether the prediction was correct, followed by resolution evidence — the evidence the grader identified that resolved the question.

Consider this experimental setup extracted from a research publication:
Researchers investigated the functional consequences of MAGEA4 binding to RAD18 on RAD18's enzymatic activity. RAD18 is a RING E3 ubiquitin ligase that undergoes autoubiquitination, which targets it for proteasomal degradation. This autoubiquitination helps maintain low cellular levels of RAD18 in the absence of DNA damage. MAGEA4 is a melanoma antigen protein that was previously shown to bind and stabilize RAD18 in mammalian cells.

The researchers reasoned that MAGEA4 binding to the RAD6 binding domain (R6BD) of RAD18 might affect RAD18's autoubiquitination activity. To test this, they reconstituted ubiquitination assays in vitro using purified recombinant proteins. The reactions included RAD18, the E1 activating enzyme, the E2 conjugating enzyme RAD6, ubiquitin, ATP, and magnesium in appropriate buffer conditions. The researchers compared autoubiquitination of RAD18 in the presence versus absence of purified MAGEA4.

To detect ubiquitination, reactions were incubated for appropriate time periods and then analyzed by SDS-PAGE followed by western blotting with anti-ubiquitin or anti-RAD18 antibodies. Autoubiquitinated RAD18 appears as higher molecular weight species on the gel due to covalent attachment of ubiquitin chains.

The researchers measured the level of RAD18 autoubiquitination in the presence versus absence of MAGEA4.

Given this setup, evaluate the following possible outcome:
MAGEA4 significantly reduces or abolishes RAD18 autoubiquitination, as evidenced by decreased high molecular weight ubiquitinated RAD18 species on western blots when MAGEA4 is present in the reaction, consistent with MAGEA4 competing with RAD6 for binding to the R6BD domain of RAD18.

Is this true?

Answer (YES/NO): YES